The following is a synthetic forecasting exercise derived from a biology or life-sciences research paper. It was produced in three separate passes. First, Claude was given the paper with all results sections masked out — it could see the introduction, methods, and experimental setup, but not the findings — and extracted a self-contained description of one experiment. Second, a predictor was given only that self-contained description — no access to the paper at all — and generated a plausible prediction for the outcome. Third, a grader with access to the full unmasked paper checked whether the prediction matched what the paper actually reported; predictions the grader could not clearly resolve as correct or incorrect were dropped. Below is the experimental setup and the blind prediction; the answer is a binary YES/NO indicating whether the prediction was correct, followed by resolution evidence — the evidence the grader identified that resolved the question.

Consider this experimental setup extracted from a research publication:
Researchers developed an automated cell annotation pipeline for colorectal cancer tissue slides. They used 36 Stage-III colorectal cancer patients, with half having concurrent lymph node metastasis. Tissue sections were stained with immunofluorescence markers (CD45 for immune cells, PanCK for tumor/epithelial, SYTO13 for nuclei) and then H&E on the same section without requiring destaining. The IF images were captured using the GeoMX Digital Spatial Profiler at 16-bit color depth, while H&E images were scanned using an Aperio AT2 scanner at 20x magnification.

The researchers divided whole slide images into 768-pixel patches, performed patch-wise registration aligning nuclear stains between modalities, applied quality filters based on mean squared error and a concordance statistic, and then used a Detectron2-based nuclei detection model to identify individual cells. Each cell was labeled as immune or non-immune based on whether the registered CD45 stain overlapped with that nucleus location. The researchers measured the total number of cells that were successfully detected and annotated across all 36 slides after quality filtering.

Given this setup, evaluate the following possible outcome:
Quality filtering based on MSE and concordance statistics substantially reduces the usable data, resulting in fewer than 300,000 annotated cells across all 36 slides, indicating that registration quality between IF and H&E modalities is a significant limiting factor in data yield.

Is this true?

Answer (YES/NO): NO